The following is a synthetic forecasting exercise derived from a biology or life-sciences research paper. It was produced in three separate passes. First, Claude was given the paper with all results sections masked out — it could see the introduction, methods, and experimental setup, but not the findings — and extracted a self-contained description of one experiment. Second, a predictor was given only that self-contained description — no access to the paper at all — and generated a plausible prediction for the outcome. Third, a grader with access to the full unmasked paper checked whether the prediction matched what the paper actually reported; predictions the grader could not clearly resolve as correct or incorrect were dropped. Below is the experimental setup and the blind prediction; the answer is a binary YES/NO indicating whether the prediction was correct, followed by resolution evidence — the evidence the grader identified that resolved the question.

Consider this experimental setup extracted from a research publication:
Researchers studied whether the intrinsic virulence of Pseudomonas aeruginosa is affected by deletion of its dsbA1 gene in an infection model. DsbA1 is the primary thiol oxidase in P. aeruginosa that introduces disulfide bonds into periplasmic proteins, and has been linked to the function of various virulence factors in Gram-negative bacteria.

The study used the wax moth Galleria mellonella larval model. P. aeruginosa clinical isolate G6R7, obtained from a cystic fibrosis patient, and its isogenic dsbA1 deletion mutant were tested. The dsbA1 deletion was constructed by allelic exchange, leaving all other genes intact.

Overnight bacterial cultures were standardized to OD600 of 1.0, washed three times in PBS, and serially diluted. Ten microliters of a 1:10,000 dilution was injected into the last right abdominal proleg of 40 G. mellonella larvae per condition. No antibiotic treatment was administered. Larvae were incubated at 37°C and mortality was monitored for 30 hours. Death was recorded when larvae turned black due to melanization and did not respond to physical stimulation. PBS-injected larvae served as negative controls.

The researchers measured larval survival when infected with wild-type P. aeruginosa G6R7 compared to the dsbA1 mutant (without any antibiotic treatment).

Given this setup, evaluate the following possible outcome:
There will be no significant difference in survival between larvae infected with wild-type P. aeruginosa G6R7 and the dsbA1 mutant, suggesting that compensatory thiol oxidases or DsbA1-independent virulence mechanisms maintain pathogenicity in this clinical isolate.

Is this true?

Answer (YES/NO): YES